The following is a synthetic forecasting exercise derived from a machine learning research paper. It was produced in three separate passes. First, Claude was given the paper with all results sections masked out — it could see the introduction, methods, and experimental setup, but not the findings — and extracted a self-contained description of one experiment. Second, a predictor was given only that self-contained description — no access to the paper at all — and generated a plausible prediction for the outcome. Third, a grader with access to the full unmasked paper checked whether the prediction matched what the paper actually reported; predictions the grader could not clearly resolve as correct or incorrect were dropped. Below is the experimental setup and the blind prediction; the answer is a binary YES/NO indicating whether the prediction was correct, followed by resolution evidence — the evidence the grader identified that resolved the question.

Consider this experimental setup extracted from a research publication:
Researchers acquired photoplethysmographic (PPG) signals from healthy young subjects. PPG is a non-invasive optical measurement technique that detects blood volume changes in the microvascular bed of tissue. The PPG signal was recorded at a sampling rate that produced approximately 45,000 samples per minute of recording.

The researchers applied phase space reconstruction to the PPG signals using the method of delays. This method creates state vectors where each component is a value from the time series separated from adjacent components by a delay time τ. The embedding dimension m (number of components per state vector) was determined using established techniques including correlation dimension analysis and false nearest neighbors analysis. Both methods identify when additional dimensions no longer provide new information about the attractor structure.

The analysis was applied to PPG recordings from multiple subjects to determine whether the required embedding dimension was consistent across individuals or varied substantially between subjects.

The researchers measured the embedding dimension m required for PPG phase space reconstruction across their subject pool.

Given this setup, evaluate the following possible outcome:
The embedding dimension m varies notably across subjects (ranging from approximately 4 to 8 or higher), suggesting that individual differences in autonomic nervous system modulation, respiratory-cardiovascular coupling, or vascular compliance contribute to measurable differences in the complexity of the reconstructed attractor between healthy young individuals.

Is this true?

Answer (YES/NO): NO